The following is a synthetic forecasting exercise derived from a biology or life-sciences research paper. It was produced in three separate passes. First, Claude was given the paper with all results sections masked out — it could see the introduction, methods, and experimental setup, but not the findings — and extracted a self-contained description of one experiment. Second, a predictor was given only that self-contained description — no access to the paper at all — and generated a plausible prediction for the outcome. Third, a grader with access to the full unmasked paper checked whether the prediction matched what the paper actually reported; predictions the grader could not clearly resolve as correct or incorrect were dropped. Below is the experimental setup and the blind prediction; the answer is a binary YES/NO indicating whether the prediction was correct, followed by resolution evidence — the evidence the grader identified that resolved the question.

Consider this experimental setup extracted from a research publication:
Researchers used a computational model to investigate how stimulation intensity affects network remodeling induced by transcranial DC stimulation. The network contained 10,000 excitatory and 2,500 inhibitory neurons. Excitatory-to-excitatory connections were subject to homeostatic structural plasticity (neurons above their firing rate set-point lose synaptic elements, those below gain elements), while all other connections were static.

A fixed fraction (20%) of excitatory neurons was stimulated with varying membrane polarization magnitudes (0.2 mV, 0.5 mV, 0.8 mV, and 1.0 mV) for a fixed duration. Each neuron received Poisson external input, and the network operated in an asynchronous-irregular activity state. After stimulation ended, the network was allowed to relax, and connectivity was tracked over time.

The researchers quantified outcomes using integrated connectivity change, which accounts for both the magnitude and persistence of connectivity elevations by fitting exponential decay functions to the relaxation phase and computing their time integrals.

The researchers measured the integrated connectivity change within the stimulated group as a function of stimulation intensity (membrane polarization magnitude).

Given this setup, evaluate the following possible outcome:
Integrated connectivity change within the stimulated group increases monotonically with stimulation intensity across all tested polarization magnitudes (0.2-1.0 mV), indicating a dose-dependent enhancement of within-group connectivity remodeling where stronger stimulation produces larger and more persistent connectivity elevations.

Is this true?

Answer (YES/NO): YES